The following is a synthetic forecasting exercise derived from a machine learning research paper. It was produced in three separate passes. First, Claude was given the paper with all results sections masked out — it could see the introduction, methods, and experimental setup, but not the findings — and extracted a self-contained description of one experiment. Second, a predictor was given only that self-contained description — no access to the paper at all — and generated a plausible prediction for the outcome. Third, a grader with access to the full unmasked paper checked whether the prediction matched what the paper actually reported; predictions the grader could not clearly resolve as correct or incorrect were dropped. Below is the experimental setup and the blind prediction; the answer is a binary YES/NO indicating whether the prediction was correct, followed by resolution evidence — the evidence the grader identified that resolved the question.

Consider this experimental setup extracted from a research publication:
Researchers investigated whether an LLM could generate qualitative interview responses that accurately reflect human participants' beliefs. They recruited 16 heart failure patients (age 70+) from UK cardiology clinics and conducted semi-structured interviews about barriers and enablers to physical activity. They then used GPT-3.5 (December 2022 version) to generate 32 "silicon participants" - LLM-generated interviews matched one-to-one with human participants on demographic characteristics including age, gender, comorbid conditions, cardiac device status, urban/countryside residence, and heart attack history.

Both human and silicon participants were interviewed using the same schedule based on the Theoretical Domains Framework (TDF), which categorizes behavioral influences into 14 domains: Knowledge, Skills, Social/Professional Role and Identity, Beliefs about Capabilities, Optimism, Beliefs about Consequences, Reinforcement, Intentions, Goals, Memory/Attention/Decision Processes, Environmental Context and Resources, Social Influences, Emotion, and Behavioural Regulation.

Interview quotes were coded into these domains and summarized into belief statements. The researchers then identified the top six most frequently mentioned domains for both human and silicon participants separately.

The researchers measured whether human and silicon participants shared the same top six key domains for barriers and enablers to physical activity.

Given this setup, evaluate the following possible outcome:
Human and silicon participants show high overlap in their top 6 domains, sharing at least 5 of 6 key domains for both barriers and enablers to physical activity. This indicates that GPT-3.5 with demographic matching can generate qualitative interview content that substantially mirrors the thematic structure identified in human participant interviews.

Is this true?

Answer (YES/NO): YES